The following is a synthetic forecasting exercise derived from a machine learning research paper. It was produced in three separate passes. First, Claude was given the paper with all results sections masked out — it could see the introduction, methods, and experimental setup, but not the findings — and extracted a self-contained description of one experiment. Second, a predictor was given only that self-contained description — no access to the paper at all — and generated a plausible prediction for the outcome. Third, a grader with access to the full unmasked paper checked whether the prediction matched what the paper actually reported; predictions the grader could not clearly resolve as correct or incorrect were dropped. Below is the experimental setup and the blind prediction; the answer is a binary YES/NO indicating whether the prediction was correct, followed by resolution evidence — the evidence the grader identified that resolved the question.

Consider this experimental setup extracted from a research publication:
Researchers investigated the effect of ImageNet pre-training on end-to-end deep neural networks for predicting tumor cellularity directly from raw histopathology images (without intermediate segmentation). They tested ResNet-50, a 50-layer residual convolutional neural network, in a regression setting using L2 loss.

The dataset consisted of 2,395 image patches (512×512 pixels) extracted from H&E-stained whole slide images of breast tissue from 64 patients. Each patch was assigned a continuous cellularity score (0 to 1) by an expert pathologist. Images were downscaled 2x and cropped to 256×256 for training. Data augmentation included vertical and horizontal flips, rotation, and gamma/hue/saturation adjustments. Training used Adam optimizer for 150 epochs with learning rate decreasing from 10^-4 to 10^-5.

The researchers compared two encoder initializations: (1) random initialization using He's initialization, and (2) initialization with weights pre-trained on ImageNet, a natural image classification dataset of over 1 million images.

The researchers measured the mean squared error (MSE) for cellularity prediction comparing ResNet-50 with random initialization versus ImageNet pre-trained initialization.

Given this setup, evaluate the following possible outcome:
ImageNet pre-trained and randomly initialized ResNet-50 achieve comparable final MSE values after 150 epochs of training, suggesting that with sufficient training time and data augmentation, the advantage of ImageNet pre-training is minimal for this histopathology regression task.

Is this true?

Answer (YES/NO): NO